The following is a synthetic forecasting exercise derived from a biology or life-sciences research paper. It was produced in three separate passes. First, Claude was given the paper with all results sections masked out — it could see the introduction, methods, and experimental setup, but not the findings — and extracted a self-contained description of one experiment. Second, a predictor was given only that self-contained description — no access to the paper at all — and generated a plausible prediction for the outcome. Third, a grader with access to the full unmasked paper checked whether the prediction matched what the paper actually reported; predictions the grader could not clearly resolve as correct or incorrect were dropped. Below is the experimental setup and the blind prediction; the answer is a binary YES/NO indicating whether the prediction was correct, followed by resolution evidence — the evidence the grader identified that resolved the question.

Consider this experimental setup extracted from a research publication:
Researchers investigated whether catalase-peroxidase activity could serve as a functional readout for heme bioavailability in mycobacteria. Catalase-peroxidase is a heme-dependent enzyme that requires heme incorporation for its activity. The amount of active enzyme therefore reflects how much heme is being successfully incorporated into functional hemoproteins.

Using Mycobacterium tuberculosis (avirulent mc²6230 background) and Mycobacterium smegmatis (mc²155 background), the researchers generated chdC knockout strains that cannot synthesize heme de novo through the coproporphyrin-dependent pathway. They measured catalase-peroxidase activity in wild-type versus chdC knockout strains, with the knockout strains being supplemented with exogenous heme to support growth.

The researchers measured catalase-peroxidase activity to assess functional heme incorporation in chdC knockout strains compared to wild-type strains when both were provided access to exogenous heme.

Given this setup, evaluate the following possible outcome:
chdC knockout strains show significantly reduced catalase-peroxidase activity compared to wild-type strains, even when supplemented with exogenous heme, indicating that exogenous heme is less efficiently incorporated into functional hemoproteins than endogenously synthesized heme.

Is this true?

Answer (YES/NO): NO